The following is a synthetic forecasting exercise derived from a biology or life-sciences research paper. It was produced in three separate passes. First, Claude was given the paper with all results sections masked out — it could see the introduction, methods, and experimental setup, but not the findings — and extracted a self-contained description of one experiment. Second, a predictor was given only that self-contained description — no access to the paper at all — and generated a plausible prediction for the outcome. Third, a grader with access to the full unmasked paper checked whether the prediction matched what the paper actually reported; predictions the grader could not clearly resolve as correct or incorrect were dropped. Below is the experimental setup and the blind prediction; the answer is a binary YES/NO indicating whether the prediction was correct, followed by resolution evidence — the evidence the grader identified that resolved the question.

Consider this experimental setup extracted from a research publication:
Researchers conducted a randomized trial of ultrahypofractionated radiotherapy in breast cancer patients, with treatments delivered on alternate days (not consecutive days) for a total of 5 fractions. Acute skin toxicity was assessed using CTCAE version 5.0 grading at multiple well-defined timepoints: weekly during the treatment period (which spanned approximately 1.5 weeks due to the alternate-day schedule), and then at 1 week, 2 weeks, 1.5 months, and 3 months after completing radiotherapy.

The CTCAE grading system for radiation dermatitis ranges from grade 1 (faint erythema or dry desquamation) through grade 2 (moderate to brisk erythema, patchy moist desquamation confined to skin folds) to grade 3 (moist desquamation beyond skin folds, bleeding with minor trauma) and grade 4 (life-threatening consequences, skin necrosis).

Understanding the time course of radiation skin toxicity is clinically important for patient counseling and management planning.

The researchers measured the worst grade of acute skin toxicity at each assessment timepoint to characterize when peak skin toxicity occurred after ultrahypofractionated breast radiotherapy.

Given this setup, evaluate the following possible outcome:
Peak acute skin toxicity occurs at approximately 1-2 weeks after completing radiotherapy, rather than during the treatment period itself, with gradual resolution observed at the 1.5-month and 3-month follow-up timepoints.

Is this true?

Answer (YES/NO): NO